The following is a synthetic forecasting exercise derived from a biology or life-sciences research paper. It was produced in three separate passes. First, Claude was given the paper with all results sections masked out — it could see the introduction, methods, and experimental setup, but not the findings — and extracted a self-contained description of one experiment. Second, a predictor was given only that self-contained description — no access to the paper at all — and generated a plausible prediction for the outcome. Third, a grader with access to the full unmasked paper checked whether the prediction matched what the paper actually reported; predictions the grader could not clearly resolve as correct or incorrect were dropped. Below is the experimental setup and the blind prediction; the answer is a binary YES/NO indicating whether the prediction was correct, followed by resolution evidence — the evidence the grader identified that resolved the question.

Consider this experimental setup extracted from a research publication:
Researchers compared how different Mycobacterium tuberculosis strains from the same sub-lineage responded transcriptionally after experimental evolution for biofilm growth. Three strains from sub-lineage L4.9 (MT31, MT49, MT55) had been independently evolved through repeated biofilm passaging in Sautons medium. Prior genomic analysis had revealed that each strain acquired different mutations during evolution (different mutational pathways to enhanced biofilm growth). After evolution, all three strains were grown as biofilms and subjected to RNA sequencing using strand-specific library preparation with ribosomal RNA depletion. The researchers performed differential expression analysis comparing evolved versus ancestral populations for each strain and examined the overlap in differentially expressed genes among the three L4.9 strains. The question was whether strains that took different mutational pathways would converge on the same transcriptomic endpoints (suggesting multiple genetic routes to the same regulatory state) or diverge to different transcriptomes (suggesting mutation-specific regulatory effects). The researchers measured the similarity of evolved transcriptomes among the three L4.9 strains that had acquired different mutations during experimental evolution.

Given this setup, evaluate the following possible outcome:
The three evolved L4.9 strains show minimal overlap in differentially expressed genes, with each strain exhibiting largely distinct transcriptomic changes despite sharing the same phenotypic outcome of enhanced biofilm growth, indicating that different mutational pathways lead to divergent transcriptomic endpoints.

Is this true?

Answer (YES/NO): NO